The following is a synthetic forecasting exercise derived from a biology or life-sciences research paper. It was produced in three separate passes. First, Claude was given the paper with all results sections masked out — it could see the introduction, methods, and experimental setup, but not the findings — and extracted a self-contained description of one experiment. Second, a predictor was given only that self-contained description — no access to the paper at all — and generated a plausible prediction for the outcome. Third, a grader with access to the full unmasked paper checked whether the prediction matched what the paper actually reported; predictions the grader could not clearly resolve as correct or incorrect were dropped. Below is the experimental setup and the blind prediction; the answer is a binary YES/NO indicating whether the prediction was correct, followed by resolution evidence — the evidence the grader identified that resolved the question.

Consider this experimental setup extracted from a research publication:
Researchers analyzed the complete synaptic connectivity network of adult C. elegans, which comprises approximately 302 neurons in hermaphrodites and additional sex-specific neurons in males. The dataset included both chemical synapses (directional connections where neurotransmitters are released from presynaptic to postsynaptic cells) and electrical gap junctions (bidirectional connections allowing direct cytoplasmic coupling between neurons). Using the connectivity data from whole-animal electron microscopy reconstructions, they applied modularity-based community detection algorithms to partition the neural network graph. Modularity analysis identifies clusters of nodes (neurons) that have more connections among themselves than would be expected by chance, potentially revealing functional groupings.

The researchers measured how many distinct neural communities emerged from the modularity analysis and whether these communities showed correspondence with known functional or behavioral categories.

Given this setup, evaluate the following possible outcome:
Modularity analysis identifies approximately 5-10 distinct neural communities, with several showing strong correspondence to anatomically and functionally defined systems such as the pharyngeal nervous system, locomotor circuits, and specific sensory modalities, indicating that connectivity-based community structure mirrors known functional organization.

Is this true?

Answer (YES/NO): YES